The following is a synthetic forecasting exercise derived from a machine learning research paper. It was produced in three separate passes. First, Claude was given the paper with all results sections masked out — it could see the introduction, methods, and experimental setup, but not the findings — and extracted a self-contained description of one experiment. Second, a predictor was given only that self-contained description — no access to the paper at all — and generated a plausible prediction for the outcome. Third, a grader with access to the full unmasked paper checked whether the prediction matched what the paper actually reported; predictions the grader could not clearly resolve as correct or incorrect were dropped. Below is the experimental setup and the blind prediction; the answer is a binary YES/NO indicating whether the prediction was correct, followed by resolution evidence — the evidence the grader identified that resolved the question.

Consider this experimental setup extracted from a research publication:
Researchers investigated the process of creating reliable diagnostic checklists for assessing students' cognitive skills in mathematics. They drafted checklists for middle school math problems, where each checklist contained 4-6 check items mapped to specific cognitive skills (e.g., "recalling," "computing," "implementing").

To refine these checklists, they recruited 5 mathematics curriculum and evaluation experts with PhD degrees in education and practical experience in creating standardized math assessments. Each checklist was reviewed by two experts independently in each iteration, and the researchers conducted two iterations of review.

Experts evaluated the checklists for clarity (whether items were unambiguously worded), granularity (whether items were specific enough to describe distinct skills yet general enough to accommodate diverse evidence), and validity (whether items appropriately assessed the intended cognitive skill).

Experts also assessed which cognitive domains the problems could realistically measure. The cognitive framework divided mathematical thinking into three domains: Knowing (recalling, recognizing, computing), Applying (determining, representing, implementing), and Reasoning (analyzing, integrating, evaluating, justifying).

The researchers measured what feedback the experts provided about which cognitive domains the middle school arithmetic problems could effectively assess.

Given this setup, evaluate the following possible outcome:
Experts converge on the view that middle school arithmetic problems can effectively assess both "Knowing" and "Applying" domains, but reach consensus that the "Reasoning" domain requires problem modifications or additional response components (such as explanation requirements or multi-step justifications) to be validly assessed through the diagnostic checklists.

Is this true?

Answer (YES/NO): NO